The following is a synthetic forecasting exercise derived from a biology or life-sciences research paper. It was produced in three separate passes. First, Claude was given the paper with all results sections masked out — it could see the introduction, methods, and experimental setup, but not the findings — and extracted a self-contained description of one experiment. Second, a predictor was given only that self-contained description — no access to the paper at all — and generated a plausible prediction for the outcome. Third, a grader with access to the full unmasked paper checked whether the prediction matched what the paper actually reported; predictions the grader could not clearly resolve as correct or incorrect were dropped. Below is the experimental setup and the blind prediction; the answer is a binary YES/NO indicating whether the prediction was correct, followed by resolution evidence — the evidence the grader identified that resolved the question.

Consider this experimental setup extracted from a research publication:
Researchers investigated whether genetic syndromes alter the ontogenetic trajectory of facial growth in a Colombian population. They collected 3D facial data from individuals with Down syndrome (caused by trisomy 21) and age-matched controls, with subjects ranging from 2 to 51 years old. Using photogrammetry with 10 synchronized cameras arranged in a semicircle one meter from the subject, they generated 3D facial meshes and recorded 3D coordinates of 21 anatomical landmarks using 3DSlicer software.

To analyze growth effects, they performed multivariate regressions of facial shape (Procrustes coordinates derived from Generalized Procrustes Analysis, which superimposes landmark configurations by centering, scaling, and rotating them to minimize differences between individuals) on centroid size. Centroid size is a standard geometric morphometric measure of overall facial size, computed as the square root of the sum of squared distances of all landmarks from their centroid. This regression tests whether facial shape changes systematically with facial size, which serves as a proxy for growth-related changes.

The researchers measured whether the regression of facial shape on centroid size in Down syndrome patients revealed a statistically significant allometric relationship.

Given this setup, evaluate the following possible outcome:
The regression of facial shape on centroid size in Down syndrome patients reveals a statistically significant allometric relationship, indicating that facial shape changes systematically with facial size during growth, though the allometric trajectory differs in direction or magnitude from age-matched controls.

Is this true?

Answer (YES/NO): NO